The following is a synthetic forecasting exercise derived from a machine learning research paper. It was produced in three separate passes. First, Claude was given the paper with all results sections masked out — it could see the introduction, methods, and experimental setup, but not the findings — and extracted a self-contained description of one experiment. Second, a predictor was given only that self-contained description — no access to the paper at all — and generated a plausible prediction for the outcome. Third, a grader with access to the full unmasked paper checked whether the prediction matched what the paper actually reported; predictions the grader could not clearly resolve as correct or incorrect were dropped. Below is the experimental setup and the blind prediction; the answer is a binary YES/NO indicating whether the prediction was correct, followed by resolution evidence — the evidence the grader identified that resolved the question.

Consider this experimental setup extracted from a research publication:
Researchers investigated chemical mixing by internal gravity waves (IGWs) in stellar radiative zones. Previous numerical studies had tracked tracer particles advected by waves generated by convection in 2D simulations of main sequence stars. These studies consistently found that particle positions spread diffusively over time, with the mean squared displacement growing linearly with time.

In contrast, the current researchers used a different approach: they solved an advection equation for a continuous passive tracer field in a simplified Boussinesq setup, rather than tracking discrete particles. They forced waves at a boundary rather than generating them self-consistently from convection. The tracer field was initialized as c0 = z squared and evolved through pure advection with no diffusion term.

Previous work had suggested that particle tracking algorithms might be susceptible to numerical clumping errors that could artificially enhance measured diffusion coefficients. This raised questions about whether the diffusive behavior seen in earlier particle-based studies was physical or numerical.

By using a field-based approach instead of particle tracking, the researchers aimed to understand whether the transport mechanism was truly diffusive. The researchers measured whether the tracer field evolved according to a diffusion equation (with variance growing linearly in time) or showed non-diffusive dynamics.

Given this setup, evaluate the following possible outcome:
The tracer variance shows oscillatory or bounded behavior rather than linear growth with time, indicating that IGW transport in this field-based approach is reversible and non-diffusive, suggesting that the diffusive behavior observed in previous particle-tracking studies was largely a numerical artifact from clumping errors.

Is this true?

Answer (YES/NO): NO